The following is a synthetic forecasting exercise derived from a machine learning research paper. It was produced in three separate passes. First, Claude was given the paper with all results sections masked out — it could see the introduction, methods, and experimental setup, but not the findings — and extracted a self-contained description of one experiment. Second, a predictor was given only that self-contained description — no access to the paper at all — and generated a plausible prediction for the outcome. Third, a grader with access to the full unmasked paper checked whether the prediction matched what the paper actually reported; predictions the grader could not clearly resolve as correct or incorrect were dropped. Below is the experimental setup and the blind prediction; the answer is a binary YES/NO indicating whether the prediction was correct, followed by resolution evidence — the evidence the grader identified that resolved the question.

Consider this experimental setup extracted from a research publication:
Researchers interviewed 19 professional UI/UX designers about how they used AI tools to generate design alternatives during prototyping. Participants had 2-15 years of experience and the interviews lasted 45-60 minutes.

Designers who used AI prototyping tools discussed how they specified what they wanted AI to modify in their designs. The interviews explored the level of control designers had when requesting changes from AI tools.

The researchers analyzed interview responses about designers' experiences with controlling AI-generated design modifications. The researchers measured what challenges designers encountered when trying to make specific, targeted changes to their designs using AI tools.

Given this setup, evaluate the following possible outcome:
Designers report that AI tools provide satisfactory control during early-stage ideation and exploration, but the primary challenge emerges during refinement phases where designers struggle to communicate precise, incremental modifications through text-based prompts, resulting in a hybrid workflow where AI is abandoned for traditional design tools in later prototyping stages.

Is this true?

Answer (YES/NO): NO